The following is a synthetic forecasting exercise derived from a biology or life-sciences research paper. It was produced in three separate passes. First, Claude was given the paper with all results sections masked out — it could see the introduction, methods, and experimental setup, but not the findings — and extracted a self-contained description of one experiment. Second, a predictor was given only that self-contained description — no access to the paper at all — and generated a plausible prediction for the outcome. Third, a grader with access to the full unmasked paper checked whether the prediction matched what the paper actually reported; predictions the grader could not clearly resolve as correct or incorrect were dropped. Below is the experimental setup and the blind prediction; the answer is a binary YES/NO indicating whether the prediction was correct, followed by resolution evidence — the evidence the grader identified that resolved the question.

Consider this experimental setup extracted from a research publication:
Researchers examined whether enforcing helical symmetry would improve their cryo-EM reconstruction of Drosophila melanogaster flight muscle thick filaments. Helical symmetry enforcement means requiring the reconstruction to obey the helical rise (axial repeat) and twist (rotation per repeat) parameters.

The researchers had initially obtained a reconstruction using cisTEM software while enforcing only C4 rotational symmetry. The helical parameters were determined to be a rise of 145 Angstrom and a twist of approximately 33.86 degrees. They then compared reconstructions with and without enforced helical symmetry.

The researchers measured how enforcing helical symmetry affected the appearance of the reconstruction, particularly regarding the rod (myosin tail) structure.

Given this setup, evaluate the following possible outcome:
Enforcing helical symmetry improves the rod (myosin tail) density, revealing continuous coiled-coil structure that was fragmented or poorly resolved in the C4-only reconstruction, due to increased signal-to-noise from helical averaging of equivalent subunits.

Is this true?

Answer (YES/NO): NO